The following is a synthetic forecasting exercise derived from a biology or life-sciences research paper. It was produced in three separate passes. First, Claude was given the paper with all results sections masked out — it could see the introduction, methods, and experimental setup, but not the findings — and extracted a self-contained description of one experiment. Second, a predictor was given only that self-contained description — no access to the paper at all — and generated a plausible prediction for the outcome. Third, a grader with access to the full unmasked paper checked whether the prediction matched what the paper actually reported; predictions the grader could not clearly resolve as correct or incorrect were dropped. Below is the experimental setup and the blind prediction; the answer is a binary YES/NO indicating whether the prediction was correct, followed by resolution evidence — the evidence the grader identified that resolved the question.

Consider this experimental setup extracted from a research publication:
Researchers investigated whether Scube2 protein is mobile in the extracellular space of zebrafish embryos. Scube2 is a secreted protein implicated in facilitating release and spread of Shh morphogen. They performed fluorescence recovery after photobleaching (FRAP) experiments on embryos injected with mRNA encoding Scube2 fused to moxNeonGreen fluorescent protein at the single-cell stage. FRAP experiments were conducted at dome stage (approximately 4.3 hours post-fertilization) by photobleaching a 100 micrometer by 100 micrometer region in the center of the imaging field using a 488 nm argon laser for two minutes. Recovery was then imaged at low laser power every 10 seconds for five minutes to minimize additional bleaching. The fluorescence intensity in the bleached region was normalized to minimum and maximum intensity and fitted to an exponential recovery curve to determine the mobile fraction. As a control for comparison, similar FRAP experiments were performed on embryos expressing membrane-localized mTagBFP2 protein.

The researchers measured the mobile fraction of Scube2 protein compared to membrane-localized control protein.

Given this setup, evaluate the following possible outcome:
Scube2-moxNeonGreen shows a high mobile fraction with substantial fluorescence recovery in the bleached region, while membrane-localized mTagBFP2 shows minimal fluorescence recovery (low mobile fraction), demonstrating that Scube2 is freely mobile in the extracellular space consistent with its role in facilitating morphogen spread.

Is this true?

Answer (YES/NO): NO